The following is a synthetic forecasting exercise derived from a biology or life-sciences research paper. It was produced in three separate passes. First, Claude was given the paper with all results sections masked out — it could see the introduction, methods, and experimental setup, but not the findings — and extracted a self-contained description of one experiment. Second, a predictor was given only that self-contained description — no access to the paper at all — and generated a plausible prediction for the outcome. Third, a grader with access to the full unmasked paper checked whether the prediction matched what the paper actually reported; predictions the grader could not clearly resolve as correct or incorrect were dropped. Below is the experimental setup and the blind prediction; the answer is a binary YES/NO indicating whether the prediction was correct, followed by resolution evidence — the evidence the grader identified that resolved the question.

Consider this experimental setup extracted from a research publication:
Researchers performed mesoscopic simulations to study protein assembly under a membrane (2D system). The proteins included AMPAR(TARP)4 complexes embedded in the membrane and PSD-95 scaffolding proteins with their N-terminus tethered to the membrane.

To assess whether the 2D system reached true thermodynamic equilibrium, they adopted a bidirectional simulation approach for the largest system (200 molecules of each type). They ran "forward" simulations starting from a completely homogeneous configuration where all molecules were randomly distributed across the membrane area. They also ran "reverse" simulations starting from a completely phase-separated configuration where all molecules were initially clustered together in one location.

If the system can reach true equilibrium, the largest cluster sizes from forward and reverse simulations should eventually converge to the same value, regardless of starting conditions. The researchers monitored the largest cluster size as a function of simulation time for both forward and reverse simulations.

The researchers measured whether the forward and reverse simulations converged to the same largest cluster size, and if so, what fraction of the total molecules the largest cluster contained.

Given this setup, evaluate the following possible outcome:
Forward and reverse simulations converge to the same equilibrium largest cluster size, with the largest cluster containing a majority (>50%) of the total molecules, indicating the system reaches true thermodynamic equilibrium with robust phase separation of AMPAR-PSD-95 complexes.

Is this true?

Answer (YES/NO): NO